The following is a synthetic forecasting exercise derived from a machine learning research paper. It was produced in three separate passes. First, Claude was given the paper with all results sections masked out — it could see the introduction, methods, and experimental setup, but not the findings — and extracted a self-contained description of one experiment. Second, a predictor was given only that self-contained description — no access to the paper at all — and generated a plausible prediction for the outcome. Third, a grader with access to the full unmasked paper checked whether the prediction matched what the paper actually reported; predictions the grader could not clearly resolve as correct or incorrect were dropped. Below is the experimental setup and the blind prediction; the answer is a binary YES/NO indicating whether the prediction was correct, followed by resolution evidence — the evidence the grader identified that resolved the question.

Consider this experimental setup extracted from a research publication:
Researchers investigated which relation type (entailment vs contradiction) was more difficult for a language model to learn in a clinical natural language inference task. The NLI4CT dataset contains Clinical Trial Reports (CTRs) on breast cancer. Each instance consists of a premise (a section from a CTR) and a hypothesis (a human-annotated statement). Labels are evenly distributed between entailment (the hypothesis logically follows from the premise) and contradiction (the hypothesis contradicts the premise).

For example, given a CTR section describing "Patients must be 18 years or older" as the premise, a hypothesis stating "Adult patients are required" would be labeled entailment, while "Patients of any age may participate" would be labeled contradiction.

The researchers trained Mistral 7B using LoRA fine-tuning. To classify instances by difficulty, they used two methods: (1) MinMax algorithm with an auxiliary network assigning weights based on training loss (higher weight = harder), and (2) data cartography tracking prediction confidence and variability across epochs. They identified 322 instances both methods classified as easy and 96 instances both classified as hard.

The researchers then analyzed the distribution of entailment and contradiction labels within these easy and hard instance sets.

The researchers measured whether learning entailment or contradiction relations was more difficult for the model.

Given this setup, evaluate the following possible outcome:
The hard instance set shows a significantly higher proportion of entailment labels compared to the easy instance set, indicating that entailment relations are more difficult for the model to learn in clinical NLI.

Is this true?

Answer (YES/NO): NO